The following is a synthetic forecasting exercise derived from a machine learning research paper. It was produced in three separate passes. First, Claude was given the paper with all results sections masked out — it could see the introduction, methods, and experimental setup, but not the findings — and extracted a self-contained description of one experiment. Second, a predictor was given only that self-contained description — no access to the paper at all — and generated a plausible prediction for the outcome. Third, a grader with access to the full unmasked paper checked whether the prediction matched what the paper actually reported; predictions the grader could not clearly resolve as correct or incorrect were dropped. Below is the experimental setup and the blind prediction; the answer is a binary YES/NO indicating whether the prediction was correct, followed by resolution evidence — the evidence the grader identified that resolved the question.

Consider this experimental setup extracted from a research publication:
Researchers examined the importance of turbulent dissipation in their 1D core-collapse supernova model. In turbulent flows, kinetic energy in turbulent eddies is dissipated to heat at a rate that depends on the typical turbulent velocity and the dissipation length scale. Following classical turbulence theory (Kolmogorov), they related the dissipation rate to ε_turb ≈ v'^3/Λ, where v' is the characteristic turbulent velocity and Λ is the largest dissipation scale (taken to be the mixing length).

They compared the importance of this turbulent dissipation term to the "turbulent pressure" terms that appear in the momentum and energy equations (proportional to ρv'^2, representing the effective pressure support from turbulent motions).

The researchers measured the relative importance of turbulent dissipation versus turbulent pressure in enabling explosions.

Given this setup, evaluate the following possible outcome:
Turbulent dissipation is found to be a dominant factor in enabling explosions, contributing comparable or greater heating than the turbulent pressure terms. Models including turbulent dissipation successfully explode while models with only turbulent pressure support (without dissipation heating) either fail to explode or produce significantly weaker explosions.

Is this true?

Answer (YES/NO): YES